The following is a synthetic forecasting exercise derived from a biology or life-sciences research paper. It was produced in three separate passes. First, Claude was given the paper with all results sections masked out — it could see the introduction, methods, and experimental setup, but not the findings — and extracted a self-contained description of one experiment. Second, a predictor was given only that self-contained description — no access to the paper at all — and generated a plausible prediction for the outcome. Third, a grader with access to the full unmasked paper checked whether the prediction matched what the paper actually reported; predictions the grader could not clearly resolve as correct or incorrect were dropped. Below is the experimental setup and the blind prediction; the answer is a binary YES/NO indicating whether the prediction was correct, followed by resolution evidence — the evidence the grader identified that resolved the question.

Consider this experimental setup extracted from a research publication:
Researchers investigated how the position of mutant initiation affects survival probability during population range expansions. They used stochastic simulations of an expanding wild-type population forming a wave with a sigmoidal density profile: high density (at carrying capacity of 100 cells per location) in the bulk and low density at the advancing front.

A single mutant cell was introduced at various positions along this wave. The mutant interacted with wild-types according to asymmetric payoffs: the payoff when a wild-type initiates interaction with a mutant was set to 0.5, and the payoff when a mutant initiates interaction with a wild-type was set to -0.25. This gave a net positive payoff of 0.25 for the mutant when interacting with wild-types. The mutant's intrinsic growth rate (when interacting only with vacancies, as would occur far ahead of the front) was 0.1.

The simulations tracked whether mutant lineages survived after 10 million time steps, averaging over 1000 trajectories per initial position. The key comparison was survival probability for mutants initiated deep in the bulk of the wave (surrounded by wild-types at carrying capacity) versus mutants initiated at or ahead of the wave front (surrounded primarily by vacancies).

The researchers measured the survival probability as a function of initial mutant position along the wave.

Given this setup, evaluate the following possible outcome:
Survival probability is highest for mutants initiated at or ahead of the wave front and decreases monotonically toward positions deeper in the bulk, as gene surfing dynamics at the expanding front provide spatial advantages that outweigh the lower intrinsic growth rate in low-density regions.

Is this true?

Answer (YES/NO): NO